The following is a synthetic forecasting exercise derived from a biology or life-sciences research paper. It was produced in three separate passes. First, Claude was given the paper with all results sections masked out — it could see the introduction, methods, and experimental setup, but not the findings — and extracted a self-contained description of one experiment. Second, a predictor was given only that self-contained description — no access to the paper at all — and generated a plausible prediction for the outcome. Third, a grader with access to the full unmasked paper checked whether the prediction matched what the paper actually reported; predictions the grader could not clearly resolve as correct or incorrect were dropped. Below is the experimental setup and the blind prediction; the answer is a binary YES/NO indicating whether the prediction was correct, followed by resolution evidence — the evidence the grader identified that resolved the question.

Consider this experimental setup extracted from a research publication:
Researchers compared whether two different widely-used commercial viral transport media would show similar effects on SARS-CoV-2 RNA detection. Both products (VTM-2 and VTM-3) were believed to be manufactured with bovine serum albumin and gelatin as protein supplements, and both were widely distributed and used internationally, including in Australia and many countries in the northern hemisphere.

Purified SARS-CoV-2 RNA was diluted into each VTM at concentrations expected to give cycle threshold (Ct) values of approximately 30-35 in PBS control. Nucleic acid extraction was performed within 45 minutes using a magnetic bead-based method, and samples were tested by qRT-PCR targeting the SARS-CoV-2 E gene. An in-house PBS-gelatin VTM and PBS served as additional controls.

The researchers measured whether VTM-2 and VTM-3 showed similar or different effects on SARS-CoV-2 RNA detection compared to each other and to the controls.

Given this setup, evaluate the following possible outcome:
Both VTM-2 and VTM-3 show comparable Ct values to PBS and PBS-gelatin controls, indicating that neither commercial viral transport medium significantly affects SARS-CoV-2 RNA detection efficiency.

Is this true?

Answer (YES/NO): NO